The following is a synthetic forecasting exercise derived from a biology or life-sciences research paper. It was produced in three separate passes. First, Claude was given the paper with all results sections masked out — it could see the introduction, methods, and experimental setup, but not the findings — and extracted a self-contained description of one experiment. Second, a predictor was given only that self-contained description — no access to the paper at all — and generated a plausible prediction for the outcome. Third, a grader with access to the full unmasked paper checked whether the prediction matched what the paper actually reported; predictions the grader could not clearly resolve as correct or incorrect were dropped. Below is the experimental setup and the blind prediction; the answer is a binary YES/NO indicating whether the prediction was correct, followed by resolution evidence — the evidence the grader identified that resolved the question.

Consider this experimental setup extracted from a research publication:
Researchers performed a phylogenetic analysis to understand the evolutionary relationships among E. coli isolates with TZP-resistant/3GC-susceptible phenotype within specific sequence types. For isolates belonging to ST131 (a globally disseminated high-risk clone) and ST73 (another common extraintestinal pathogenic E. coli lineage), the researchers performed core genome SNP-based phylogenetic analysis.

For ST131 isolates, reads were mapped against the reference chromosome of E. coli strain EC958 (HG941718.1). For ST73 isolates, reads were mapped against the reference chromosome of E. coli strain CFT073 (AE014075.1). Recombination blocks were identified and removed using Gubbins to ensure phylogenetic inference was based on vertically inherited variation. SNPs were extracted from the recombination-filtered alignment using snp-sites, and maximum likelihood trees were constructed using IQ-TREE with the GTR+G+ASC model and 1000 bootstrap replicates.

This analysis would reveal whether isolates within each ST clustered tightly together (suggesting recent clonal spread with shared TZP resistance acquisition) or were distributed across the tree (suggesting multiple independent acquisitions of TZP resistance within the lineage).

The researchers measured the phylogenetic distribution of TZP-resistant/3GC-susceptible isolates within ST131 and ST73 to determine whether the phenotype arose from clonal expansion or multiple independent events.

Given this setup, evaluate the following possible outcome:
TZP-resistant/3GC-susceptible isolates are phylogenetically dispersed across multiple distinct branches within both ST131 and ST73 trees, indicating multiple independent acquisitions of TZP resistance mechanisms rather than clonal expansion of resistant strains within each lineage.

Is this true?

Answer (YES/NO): YES